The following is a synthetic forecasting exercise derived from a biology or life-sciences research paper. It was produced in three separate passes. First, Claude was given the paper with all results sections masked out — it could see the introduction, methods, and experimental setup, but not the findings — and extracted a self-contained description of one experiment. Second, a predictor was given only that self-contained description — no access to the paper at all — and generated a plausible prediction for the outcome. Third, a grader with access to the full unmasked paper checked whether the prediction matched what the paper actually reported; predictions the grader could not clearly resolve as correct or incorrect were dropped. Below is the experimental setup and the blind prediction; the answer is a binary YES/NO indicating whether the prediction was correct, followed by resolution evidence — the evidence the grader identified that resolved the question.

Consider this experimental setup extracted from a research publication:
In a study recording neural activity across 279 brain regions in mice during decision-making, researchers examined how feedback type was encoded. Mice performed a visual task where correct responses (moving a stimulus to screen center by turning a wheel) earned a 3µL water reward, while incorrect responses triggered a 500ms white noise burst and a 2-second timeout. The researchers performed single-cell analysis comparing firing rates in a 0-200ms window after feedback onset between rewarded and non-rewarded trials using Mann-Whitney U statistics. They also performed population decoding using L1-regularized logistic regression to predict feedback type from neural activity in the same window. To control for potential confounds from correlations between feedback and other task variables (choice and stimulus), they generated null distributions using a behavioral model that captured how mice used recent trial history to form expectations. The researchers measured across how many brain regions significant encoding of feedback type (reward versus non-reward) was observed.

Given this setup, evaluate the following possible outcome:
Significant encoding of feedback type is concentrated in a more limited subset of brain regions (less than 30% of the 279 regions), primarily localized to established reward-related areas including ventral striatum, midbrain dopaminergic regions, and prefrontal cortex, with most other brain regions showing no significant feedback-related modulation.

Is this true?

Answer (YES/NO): NO